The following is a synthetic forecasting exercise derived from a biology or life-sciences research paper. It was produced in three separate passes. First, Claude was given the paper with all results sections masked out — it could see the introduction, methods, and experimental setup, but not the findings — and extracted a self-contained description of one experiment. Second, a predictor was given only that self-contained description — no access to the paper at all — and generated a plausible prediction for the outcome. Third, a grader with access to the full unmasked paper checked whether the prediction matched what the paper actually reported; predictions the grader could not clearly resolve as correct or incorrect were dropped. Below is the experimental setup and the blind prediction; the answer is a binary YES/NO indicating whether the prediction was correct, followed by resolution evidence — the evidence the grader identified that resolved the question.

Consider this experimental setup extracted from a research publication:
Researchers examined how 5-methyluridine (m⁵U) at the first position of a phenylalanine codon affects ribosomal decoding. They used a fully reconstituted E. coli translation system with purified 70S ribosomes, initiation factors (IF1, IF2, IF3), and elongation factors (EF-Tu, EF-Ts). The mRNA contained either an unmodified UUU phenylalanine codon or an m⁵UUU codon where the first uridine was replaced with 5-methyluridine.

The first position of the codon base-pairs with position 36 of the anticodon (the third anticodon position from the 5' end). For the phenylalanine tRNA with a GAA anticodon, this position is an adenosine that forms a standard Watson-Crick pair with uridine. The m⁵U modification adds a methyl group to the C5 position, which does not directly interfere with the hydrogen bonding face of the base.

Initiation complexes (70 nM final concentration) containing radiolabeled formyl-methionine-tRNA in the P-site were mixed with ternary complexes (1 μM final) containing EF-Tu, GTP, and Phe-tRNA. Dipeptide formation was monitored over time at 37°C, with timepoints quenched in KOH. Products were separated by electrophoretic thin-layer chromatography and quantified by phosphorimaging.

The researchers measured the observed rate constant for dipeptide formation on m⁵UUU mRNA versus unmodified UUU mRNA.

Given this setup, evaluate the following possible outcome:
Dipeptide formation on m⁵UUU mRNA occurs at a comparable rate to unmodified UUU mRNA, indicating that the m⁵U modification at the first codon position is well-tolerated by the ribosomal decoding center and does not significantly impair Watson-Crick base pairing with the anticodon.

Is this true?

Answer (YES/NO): YES